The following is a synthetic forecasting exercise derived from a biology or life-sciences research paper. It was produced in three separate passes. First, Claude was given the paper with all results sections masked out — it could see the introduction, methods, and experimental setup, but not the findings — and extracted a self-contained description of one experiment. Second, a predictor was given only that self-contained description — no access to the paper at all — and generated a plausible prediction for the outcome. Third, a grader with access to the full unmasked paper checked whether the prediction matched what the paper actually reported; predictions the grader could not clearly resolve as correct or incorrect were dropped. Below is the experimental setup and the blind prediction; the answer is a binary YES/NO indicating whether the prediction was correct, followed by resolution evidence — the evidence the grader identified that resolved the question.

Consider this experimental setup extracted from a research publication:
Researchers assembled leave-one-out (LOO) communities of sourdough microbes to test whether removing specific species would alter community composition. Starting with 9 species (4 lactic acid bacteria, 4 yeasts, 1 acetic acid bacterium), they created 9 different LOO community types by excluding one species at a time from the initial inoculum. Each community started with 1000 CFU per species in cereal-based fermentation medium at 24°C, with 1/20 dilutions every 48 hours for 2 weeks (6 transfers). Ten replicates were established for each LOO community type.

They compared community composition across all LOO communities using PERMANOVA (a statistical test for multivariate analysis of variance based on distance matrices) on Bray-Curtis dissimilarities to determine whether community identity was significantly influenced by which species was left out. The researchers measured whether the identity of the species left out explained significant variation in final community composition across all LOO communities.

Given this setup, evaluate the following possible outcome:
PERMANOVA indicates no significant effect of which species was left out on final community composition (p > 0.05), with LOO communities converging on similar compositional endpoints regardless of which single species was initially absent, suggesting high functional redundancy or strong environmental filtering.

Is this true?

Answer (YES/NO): NO